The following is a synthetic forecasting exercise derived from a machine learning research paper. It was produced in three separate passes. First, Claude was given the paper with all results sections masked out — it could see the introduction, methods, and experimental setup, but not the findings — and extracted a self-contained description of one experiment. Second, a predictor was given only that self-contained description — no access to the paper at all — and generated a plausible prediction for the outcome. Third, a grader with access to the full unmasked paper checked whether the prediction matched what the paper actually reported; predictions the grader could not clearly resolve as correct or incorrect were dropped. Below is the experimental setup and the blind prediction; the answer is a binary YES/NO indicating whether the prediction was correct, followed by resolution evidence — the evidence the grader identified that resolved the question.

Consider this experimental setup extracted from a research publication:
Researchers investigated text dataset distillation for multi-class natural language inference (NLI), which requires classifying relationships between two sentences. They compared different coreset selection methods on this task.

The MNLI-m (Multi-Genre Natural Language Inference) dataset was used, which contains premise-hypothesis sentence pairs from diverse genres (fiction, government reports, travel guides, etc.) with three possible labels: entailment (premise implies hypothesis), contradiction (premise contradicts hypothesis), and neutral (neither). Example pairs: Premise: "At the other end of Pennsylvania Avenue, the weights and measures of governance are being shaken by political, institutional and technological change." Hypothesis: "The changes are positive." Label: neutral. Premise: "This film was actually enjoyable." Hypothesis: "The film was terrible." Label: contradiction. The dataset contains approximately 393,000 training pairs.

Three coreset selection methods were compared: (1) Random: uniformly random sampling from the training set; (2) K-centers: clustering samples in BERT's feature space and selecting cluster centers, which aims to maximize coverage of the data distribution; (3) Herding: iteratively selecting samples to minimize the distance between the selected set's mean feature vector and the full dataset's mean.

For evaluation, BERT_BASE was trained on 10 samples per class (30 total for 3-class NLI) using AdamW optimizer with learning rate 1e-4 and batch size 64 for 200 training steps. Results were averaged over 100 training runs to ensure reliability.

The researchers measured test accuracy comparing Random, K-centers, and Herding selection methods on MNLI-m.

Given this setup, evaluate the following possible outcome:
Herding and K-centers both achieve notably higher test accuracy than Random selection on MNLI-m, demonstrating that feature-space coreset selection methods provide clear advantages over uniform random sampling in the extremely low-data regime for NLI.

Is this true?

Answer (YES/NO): NO